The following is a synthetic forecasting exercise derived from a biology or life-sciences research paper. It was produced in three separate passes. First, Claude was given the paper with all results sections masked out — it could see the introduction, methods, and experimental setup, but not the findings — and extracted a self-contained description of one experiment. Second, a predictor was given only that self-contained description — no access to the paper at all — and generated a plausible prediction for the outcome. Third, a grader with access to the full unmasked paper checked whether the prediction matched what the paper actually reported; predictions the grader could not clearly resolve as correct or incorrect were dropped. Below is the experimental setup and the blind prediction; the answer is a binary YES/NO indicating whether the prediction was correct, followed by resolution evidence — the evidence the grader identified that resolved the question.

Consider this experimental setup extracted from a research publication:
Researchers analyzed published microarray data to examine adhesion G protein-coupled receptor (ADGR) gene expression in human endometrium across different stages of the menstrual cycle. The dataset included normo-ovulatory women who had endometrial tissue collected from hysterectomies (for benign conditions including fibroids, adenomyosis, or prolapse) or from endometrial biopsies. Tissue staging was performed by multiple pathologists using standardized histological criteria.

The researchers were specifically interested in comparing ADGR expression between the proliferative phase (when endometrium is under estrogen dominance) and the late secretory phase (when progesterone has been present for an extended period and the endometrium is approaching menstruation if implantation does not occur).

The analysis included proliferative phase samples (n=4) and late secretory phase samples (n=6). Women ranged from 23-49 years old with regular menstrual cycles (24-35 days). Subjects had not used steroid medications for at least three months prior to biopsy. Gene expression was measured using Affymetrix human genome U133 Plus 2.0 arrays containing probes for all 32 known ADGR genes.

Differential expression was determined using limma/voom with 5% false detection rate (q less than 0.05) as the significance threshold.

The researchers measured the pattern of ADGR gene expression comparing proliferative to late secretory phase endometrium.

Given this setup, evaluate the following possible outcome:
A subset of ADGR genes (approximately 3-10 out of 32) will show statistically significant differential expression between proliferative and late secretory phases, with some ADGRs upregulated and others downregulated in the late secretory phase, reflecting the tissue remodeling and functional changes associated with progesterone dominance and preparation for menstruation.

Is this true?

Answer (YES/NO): NO